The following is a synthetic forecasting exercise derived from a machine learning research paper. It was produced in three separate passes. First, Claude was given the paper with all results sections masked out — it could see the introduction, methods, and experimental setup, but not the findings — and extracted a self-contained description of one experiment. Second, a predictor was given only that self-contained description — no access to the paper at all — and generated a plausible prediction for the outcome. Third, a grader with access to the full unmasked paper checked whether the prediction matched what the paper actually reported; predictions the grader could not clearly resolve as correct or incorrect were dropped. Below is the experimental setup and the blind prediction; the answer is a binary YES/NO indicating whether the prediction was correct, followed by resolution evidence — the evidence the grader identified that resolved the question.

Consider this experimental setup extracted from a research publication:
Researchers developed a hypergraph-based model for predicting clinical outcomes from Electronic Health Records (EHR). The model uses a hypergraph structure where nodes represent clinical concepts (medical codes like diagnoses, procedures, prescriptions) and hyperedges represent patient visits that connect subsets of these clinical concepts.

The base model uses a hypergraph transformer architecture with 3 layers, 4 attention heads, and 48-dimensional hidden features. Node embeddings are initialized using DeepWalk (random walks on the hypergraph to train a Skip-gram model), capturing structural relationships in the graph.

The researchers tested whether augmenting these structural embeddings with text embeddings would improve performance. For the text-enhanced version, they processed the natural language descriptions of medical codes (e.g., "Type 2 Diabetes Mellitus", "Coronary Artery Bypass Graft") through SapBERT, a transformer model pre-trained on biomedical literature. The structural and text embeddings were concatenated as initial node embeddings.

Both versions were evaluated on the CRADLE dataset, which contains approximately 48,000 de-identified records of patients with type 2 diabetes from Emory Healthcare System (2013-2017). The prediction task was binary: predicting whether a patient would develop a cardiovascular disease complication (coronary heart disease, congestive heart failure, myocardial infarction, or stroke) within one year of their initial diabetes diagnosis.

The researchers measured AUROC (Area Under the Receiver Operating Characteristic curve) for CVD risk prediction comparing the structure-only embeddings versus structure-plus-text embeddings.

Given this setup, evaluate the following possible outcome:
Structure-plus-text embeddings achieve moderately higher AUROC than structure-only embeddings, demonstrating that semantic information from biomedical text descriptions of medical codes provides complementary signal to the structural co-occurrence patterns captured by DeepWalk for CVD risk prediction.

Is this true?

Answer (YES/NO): YES